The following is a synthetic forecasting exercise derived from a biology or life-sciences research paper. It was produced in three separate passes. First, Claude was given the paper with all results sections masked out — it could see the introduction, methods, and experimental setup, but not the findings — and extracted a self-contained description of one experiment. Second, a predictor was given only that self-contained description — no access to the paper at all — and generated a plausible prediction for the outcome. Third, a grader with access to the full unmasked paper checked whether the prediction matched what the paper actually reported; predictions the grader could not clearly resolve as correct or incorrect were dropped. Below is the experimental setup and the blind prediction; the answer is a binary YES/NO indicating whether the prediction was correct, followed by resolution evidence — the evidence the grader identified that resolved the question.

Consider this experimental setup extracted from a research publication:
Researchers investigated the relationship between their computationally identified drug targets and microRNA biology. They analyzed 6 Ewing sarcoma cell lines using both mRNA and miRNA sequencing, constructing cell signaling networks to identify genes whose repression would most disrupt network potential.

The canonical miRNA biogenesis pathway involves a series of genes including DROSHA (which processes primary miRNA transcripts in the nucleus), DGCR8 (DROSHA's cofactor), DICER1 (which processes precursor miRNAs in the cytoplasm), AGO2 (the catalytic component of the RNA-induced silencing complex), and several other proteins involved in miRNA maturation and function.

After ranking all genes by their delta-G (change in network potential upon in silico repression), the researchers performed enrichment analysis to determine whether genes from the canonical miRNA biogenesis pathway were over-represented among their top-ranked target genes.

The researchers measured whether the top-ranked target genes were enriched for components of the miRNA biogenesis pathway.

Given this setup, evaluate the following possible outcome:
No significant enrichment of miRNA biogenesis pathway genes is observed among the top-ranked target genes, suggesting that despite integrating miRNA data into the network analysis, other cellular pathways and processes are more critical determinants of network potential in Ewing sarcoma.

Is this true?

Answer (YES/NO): NO